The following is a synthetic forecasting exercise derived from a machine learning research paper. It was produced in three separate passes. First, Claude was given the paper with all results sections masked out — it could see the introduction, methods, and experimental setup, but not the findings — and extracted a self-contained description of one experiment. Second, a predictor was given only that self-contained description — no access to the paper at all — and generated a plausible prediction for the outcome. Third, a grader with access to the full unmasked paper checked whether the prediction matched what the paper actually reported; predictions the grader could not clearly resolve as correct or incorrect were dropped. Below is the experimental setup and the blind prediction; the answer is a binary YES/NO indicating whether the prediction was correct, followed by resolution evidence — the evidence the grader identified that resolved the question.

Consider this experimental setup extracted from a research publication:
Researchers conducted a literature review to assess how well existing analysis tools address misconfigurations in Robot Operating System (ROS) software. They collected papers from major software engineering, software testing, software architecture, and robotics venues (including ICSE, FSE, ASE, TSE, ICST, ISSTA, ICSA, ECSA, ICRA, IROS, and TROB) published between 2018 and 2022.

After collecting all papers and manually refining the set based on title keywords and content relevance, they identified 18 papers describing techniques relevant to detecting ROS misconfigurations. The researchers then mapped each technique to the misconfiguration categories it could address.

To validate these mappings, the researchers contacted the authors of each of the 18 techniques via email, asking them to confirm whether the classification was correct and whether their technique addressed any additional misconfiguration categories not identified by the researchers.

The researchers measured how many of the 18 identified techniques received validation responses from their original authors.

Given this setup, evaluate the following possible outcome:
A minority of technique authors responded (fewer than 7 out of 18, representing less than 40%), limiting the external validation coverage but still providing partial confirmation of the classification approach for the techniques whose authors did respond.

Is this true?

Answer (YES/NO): NO